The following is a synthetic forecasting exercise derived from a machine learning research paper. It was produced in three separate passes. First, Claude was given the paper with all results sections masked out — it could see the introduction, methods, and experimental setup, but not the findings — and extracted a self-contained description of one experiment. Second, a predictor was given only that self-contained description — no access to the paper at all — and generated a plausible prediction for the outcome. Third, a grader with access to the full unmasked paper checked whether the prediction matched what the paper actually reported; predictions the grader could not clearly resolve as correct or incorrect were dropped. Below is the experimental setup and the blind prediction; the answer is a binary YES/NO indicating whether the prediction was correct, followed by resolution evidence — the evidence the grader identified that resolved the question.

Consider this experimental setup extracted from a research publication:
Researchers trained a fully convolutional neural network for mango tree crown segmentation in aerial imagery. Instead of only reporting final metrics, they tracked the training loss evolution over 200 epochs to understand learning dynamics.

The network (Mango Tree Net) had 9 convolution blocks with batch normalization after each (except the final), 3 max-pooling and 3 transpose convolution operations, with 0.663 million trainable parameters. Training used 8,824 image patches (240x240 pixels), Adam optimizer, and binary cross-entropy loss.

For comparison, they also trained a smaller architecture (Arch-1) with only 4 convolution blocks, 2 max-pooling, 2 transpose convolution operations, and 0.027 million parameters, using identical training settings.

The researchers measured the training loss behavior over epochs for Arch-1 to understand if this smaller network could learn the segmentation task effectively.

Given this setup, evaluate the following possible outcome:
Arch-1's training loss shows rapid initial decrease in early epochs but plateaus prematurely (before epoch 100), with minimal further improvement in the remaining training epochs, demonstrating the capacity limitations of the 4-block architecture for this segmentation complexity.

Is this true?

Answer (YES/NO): YES